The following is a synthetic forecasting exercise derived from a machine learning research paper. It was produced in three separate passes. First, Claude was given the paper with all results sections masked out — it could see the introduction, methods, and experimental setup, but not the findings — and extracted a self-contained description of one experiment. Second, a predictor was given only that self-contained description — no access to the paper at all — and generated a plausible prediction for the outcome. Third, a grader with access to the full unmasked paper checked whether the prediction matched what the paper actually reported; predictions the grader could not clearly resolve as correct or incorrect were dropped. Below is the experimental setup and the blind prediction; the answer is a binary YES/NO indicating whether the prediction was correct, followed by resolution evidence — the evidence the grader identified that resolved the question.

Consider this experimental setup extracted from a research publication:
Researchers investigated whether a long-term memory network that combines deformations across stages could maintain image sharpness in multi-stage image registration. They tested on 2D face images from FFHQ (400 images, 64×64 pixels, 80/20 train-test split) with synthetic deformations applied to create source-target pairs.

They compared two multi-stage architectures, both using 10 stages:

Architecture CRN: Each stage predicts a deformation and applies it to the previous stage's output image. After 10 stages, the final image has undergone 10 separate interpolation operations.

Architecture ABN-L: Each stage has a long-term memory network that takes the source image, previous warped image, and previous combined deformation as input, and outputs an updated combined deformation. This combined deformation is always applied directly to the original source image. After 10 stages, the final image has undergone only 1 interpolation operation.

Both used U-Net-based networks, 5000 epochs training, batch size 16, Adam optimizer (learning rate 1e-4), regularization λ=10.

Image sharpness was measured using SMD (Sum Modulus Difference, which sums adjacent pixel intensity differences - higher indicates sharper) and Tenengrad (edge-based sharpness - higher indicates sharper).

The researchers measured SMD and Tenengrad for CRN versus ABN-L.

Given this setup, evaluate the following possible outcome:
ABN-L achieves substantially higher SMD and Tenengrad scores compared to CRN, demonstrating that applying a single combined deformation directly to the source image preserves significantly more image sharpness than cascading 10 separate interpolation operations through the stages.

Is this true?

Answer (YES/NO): NO